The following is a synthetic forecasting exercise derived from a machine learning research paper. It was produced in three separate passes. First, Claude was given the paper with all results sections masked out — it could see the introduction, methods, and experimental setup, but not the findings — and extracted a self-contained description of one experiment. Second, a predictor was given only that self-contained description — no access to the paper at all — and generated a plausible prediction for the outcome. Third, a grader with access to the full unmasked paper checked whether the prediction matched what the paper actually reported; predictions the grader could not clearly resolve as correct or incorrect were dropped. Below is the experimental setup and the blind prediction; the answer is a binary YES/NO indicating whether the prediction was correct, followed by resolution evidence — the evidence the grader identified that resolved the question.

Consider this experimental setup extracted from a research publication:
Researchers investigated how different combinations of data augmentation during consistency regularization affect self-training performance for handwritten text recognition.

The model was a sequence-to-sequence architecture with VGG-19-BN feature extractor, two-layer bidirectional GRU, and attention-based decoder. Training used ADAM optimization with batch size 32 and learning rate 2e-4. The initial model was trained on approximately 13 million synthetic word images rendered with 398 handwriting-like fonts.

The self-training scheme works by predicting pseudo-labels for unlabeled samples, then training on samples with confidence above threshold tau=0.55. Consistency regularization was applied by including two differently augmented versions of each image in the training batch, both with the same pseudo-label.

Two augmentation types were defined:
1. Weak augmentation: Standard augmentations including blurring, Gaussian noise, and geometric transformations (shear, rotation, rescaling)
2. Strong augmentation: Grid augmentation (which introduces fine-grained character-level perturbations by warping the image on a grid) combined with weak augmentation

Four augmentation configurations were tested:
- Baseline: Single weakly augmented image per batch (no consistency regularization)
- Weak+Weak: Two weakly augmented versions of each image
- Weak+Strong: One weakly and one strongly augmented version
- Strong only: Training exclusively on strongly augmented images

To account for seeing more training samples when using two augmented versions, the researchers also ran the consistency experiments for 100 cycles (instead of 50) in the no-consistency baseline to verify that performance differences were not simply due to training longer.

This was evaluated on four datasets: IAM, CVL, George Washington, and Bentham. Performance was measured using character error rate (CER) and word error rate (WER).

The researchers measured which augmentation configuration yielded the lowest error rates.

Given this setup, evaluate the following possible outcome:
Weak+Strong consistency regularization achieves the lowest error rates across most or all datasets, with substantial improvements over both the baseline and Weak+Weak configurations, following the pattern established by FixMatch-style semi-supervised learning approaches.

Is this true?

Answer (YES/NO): YES